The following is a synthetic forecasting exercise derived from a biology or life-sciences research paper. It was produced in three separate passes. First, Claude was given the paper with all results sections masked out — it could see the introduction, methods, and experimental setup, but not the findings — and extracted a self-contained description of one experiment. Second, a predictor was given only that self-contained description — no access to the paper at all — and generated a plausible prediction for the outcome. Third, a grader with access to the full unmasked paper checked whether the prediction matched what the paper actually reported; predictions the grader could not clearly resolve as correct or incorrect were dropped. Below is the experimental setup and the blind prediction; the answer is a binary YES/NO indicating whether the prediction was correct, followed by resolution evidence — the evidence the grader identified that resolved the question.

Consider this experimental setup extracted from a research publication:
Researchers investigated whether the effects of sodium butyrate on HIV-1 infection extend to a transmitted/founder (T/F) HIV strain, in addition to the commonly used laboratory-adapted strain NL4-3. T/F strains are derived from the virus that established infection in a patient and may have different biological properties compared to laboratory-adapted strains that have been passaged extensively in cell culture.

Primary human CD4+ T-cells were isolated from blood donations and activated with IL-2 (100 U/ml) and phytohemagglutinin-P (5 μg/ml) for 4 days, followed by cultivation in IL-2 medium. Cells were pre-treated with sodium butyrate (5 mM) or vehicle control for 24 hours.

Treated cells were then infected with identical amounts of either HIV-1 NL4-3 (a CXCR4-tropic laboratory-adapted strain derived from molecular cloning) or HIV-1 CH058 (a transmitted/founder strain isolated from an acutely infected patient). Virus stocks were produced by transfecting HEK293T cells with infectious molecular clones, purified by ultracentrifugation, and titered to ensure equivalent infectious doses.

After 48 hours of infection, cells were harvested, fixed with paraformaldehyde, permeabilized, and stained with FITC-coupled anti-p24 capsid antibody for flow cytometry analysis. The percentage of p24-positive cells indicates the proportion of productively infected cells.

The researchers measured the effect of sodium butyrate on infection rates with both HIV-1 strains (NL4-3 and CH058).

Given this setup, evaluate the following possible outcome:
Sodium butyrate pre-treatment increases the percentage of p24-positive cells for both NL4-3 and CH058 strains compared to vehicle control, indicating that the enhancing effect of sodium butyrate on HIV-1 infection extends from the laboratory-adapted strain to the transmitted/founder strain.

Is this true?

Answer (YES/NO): NO